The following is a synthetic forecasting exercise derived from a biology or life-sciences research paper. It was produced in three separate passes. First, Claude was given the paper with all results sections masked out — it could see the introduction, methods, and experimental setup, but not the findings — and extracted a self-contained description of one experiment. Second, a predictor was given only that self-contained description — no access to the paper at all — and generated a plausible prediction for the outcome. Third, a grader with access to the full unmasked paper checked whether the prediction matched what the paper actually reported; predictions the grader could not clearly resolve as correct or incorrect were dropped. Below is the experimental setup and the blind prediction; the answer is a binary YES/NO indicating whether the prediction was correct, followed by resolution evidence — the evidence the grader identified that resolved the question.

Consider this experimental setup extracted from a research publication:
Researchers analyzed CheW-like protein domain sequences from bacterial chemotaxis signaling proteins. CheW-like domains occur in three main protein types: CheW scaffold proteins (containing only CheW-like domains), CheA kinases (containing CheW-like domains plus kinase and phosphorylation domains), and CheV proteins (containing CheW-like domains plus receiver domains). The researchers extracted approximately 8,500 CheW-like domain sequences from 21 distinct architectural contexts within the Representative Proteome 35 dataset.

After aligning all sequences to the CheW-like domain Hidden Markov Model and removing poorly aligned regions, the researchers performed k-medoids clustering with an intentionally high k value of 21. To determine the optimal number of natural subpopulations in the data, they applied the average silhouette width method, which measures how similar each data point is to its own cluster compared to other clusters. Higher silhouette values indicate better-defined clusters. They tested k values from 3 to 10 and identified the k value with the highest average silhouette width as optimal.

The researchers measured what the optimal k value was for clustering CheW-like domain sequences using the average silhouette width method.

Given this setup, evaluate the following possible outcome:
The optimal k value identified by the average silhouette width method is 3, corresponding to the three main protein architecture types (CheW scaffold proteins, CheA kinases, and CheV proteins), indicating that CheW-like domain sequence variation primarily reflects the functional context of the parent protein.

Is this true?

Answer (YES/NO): NO